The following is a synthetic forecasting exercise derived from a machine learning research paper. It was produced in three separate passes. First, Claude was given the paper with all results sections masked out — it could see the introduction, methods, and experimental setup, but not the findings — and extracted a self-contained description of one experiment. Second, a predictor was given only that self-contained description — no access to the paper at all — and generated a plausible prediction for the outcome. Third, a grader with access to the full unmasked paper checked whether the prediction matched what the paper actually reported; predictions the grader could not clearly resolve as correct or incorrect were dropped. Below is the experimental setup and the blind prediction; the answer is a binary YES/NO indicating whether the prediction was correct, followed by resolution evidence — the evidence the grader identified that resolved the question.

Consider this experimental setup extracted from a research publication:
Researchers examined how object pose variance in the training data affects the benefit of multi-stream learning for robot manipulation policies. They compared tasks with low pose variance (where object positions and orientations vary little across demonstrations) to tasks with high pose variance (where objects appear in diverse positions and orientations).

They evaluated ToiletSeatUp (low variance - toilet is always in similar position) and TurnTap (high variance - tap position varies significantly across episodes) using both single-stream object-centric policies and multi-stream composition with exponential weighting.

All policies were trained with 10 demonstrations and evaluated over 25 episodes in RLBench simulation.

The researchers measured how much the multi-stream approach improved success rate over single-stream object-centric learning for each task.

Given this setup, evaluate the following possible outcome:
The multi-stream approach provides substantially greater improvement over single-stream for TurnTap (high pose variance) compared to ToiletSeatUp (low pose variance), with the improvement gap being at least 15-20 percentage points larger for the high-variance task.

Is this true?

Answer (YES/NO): YES